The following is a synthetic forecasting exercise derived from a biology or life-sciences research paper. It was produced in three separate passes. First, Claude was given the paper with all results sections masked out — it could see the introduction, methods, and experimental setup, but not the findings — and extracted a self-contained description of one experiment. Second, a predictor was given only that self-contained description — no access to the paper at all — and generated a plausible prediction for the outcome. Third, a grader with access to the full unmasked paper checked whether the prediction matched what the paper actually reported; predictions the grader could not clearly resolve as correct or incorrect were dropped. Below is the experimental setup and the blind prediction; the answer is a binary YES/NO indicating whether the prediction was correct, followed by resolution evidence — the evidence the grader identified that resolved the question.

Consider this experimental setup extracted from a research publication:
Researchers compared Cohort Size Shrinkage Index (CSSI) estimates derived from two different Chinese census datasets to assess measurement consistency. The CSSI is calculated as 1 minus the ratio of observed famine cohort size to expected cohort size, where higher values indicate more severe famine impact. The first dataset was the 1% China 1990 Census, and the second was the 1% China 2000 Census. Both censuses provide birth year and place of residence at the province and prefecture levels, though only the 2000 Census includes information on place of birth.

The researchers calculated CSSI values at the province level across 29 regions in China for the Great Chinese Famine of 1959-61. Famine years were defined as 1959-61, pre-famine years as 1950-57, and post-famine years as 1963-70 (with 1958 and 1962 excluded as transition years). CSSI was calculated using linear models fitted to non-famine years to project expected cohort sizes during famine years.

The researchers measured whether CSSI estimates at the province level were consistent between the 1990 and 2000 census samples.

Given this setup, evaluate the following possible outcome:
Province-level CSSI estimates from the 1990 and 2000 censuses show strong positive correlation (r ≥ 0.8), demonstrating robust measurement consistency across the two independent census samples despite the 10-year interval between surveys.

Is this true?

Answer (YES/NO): YES